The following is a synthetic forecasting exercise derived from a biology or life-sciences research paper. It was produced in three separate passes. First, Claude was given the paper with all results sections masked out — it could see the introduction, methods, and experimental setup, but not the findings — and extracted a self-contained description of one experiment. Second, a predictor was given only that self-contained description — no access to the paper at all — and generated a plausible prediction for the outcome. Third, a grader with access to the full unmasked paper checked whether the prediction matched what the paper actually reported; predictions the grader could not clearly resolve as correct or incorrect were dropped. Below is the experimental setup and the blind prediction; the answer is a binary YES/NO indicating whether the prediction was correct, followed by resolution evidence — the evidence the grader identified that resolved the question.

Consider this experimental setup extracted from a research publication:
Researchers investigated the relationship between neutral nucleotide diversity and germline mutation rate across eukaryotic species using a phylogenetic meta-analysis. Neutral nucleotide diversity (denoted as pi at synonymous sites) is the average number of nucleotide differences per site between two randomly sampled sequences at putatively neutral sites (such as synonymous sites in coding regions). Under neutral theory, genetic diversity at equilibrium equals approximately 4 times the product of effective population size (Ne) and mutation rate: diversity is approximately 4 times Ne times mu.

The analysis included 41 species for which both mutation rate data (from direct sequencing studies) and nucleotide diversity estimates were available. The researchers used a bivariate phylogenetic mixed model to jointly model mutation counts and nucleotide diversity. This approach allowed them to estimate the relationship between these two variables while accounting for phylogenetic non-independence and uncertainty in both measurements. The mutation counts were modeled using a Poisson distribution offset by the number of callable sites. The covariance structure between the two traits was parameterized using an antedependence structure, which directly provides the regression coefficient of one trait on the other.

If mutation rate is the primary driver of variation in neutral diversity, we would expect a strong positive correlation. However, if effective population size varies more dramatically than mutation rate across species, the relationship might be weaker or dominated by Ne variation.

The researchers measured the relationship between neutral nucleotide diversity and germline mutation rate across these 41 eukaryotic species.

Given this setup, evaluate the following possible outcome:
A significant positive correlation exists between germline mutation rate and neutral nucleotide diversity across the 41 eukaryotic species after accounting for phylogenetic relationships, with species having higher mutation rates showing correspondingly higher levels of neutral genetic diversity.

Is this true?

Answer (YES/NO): YES